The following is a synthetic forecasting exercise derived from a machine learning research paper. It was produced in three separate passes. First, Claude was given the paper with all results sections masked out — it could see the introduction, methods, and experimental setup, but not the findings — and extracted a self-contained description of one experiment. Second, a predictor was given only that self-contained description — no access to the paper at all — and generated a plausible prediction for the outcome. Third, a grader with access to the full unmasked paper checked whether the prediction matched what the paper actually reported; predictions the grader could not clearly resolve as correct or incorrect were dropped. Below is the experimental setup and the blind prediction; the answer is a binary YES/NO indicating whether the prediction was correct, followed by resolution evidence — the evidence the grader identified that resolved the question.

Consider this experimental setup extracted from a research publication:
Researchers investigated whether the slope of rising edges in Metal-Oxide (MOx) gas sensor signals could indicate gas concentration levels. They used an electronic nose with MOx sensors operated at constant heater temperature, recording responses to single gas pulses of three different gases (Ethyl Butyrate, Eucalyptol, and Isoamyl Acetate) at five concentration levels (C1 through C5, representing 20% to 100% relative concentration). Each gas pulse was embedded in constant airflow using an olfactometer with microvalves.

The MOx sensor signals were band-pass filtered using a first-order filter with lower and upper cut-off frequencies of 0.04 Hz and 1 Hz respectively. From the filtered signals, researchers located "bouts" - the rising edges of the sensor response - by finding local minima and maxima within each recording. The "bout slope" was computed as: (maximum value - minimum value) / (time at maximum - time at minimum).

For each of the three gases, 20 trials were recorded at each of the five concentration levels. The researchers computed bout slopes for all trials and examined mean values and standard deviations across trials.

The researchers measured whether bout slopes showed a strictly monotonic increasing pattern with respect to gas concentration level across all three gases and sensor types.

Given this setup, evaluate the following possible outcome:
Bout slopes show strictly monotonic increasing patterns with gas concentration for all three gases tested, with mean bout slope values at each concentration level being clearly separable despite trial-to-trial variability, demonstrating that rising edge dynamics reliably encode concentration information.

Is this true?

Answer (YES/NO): YES